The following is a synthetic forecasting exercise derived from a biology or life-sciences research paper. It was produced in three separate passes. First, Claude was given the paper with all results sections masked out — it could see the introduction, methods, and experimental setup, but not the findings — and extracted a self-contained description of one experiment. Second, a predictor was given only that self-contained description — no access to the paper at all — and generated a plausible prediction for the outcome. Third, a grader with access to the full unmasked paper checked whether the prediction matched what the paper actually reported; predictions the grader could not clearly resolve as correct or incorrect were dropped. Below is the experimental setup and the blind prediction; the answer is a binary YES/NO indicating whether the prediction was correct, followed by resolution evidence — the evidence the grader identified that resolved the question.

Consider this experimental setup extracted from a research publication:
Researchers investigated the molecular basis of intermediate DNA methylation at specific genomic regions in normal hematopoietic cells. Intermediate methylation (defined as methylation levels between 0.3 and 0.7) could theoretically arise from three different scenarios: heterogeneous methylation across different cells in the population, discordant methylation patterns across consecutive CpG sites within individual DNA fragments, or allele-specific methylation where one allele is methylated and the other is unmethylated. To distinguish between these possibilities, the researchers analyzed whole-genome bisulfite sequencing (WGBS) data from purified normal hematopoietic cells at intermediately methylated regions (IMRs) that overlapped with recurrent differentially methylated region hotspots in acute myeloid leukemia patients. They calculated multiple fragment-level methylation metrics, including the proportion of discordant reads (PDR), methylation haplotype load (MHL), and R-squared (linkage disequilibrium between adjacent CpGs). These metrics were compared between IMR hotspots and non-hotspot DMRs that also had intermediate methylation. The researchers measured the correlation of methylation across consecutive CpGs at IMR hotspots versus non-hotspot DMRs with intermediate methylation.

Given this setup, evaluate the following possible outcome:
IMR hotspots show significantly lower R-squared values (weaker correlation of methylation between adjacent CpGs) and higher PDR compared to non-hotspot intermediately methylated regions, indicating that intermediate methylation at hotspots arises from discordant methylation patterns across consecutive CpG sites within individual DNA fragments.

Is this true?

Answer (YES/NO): NO